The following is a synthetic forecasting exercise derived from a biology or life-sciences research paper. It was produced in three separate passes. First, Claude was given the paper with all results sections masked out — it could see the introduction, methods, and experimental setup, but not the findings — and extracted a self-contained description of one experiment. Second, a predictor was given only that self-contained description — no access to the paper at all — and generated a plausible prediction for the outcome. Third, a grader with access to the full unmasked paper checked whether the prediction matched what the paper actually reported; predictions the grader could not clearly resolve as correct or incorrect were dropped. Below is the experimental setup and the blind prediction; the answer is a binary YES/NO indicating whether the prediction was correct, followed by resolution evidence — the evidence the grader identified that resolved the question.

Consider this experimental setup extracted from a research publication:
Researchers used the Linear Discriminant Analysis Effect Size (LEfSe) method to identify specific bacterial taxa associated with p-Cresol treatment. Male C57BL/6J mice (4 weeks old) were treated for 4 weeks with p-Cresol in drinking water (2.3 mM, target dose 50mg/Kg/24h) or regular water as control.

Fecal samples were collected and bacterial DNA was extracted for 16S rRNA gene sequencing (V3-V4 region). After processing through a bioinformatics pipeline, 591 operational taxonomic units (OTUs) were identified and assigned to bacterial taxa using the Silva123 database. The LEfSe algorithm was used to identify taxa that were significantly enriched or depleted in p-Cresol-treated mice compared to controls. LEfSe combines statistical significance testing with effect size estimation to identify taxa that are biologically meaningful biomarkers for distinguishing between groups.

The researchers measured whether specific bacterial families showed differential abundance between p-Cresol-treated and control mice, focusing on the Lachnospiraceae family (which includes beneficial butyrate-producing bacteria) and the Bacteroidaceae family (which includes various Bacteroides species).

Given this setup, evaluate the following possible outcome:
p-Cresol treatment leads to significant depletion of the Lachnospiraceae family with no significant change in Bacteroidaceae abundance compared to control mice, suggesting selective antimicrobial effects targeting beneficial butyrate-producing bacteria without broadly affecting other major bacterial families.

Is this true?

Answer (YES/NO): NO